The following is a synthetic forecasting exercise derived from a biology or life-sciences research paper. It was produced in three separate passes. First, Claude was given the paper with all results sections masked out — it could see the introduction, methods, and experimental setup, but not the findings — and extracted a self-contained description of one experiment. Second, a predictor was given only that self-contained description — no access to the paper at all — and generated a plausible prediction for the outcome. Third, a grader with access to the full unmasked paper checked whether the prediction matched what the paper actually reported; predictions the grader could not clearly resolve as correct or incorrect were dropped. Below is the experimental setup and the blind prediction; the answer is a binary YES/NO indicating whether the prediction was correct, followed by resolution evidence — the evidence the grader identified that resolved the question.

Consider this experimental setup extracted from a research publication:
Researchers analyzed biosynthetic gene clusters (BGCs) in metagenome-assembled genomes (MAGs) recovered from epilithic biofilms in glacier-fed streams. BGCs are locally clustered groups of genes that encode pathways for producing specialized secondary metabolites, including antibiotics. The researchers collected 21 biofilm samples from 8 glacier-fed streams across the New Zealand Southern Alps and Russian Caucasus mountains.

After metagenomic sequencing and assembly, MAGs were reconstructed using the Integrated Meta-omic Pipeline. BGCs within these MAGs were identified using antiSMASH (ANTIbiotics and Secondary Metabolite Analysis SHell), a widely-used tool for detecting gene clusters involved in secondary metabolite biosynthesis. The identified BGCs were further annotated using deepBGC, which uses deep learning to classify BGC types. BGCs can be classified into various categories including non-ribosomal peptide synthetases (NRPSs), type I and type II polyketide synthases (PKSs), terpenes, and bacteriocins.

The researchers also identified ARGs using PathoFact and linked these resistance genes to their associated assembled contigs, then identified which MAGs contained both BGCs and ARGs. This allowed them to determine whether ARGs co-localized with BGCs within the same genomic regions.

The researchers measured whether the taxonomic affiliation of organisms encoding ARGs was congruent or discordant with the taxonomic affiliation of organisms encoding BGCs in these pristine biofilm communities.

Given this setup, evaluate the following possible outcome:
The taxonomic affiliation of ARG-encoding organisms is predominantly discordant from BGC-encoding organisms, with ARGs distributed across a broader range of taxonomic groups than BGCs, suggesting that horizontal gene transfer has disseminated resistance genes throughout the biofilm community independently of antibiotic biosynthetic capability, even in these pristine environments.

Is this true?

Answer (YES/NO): NO